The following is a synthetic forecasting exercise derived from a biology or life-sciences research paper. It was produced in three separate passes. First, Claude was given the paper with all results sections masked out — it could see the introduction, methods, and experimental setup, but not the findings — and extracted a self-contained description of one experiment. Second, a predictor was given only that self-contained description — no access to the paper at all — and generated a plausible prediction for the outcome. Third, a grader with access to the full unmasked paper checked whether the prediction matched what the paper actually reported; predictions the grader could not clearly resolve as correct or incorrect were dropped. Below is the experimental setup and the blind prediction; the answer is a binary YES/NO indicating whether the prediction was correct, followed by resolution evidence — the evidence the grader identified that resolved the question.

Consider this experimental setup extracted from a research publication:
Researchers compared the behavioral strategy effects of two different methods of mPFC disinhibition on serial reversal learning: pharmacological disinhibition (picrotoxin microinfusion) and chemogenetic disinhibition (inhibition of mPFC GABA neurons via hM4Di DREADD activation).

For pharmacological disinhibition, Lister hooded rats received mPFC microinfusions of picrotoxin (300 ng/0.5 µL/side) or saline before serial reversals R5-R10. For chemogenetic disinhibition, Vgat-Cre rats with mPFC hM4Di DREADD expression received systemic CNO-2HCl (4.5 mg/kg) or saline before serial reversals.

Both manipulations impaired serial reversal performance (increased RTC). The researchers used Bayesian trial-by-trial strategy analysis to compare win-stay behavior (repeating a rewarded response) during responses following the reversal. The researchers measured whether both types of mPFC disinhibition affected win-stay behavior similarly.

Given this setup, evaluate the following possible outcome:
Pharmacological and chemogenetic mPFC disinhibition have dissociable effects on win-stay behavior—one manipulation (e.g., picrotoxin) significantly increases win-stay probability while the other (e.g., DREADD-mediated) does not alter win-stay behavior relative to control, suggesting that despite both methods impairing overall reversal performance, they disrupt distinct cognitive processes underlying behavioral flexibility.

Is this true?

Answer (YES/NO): NO